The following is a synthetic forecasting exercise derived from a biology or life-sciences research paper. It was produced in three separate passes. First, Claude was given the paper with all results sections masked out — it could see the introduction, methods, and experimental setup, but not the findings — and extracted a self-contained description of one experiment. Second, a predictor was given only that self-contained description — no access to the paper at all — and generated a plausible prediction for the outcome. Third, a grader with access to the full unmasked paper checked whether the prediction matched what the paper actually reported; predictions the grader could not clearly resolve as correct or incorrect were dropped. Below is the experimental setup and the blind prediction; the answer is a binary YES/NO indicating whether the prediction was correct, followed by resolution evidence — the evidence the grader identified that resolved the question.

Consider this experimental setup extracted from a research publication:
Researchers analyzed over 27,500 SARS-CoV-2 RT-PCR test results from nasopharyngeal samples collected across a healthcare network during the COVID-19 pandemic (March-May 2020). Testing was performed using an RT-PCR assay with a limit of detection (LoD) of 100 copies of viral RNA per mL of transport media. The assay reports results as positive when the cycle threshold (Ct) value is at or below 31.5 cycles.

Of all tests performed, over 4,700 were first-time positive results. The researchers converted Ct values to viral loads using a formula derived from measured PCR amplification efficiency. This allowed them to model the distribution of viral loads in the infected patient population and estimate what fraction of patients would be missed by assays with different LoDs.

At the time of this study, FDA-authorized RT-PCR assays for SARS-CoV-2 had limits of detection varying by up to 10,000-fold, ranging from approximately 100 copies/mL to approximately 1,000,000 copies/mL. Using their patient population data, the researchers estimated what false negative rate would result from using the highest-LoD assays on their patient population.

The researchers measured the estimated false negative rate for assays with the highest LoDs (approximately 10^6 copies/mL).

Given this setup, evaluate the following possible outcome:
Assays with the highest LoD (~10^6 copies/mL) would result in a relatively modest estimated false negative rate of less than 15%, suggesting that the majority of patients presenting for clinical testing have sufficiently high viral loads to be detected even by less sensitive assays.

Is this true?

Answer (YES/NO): NO